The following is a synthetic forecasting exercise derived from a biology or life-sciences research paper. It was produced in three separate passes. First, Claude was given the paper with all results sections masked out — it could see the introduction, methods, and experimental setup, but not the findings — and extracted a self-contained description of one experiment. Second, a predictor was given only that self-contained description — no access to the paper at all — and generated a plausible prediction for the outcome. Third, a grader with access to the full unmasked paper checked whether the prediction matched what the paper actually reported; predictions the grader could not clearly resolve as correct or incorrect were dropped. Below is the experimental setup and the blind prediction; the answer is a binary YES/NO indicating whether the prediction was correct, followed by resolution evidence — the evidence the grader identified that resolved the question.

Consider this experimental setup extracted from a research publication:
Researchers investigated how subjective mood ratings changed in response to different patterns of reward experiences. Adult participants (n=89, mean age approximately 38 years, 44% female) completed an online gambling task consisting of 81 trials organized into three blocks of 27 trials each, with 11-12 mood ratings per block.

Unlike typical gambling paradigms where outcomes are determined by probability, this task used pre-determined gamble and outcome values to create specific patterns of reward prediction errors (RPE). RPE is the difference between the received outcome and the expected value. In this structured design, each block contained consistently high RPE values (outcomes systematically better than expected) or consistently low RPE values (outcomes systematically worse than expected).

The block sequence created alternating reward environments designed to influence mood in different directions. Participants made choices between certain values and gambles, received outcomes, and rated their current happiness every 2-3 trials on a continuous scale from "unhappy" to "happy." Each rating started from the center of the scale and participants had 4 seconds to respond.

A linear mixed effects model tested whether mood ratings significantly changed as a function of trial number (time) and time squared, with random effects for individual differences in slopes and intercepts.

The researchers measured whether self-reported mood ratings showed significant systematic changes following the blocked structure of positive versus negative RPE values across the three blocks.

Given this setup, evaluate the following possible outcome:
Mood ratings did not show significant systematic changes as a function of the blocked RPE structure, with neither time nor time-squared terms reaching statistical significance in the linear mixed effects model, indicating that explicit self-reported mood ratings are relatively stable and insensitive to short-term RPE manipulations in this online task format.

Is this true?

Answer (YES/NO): NO